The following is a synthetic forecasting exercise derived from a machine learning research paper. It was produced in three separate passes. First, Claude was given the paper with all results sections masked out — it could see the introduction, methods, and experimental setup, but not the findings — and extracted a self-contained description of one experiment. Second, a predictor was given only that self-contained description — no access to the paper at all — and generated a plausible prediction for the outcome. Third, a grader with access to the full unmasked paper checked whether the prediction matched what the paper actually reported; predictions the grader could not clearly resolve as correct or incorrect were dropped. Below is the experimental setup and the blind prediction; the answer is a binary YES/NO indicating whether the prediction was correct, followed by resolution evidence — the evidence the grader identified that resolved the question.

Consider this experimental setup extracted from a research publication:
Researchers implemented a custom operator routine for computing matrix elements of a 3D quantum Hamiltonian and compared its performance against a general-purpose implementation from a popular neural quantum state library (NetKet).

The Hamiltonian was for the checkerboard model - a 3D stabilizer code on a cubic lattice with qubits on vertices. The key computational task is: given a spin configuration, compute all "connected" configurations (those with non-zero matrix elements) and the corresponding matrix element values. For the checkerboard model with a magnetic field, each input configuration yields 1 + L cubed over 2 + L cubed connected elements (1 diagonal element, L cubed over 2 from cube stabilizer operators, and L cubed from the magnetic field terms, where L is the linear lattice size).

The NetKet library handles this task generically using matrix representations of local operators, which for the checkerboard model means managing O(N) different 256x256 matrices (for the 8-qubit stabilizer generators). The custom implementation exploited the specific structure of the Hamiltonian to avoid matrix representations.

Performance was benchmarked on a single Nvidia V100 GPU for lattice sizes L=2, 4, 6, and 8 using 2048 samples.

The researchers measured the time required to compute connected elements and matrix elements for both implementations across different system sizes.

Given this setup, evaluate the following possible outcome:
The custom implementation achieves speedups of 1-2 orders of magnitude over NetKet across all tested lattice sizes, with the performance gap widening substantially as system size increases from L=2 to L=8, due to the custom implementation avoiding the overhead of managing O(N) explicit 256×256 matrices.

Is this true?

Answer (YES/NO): NO